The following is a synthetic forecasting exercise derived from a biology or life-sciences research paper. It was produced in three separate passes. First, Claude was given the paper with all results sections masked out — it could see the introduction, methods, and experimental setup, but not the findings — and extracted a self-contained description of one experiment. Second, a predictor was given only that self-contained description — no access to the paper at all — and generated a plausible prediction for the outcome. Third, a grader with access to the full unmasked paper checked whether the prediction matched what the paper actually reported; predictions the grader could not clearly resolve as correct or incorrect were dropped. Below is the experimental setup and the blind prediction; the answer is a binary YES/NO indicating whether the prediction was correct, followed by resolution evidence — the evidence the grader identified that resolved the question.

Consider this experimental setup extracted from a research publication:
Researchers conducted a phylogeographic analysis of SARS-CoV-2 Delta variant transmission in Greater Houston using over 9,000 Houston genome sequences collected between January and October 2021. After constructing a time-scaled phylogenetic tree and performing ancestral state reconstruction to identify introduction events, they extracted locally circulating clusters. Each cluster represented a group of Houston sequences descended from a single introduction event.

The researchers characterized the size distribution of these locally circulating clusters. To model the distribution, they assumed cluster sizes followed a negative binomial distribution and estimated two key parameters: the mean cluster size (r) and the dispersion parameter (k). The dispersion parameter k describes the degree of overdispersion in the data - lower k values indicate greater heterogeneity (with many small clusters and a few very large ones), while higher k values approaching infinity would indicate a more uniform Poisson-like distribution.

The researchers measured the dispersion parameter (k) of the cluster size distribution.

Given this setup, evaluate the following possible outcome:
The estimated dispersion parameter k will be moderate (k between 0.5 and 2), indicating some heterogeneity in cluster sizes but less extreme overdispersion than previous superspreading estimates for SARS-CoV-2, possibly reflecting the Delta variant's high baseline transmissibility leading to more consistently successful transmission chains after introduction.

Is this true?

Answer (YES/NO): NO